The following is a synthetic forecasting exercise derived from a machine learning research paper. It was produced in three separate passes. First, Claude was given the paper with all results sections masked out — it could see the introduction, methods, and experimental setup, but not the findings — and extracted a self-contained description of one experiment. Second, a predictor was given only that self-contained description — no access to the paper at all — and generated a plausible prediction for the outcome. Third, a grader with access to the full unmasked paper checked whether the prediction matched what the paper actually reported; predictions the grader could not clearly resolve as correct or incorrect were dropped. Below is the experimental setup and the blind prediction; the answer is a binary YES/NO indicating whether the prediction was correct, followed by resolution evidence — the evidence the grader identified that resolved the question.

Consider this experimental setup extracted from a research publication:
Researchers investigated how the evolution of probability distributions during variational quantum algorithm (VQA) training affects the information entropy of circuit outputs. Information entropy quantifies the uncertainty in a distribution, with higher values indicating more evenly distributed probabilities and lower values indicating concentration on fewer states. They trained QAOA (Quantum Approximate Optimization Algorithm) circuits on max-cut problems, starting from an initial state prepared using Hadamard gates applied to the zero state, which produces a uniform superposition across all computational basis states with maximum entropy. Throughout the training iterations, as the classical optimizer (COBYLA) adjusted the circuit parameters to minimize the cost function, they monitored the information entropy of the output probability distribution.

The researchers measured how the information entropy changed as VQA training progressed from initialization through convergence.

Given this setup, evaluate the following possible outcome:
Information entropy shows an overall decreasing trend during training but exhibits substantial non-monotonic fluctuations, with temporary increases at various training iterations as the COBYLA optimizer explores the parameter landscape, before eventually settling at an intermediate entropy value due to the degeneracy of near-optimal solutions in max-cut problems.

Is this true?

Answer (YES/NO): NO